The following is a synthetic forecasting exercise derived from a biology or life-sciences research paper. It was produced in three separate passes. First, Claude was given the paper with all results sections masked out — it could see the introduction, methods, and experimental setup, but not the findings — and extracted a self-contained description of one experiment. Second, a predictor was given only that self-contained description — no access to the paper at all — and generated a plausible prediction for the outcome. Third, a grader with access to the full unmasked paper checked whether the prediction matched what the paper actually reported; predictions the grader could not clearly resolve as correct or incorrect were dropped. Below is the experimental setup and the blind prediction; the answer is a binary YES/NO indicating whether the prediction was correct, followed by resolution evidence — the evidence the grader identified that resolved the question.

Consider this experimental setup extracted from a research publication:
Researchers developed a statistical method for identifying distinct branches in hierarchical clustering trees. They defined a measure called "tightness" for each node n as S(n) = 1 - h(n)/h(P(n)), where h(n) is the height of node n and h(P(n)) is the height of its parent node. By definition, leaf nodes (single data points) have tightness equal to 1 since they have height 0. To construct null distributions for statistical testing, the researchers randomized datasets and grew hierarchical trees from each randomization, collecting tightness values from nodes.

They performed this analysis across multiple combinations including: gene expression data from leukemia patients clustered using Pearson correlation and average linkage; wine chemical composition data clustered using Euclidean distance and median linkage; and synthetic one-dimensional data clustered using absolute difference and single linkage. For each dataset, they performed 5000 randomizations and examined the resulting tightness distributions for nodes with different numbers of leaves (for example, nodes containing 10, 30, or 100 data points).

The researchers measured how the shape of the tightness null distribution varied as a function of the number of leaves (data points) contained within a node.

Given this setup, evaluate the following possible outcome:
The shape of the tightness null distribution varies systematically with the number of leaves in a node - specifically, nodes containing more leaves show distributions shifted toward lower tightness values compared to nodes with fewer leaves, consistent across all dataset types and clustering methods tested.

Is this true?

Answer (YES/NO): YES